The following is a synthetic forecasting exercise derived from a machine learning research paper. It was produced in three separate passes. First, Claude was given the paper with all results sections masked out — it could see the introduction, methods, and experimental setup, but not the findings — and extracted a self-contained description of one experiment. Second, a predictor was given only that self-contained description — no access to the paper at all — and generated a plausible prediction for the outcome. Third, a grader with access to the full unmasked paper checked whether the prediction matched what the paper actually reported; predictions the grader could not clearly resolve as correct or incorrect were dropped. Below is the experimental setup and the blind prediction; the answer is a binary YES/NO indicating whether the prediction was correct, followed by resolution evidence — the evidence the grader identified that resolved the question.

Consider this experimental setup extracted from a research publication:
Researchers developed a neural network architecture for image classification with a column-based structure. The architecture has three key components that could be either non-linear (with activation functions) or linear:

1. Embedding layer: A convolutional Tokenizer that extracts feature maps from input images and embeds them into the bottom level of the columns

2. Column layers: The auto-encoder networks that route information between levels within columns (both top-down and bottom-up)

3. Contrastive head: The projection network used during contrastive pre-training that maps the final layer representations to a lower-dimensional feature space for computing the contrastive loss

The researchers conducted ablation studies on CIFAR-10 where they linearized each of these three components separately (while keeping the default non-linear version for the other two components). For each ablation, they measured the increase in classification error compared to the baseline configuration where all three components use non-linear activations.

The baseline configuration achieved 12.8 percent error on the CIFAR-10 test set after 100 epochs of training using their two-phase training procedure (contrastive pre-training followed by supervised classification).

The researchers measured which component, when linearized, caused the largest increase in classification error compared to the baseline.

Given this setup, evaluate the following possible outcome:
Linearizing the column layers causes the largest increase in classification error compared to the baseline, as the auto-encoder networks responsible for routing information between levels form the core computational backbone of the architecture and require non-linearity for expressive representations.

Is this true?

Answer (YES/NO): NO